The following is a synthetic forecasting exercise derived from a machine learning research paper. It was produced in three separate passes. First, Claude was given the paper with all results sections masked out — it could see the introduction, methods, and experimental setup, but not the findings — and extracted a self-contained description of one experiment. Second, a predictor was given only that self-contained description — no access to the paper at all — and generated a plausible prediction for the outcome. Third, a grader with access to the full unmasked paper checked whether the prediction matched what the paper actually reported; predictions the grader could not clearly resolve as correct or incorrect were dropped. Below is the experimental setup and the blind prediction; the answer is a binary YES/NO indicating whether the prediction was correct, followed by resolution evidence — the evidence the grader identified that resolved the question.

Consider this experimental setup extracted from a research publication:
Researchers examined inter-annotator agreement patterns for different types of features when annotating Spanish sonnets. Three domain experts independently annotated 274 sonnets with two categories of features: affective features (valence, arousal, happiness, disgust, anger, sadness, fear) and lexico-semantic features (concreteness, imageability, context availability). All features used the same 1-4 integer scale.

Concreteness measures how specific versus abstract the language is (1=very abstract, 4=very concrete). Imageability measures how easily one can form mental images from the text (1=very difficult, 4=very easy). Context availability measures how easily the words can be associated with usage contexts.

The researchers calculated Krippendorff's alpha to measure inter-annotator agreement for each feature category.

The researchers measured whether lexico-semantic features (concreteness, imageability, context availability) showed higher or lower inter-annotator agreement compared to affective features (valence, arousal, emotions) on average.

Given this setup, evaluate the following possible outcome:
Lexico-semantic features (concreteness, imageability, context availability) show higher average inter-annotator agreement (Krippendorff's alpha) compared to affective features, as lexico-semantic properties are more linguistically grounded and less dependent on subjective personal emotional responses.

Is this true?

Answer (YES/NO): NO